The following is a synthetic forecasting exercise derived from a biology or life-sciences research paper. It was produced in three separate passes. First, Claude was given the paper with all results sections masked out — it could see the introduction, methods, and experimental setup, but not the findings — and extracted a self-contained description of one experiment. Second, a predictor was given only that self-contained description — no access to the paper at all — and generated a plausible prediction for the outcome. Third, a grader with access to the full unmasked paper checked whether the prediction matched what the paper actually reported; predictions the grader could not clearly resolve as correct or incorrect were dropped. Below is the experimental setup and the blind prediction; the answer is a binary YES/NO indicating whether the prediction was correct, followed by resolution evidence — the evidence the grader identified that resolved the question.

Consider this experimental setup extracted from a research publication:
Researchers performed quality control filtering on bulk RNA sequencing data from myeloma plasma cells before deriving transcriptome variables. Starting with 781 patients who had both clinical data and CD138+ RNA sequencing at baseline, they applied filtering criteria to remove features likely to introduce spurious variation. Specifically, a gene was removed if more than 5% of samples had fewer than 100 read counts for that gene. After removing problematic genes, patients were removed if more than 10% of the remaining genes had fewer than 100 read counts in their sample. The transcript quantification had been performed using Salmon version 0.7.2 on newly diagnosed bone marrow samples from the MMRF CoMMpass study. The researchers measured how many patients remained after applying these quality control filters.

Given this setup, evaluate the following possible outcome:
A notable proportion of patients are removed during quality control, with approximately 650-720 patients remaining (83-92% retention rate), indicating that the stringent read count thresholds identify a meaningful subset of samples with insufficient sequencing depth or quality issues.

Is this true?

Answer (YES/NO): NO